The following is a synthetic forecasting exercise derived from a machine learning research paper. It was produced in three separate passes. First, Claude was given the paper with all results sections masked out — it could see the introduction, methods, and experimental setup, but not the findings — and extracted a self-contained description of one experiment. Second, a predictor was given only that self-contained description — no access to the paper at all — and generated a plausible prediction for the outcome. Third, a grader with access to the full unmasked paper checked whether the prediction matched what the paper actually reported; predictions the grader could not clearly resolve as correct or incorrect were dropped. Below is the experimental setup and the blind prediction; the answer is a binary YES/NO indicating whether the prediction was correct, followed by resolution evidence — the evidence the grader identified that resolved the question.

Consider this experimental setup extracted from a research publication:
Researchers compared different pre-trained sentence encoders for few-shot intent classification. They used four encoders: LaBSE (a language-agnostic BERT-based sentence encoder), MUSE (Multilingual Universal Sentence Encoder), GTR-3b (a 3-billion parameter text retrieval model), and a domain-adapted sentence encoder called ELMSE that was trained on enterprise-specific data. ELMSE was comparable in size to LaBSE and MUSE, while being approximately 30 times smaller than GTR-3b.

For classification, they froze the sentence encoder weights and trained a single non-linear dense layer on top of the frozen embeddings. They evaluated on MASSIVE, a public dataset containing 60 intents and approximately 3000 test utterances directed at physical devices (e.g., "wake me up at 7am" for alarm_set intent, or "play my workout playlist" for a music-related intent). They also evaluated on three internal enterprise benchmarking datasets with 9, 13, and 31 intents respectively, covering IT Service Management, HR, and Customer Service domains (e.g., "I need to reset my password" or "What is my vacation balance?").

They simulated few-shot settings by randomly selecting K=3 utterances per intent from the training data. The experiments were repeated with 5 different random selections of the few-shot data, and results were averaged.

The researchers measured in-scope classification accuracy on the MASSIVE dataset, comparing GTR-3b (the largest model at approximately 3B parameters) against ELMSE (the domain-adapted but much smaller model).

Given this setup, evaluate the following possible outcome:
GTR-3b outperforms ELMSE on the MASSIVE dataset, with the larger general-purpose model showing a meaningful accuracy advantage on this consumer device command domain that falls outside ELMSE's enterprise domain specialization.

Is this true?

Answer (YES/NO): NO